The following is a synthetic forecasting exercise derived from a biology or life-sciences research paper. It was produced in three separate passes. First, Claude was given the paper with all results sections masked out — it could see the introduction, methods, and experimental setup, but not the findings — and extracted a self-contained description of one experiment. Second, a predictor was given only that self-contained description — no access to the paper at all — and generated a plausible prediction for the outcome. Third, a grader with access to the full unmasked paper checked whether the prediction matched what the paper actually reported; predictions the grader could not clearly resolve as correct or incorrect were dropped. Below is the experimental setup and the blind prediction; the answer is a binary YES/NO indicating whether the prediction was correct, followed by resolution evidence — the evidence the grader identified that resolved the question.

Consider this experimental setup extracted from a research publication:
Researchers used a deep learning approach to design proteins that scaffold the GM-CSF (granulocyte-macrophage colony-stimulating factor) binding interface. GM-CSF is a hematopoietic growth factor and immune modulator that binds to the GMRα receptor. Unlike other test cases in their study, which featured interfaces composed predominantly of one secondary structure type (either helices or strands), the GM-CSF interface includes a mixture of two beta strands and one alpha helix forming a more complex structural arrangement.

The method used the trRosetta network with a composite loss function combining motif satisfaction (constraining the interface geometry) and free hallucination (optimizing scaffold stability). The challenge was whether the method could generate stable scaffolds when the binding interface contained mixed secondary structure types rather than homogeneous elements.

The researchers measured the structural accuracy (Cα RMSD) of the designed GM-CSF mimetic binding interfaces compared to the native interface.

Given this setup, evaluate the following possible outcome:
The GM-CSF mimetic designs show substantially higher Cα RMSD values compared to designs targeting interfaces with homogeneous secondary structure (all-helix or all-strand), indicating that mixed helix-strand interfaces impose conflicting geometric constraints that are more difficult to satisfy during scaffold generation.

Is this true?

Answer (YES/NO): NO